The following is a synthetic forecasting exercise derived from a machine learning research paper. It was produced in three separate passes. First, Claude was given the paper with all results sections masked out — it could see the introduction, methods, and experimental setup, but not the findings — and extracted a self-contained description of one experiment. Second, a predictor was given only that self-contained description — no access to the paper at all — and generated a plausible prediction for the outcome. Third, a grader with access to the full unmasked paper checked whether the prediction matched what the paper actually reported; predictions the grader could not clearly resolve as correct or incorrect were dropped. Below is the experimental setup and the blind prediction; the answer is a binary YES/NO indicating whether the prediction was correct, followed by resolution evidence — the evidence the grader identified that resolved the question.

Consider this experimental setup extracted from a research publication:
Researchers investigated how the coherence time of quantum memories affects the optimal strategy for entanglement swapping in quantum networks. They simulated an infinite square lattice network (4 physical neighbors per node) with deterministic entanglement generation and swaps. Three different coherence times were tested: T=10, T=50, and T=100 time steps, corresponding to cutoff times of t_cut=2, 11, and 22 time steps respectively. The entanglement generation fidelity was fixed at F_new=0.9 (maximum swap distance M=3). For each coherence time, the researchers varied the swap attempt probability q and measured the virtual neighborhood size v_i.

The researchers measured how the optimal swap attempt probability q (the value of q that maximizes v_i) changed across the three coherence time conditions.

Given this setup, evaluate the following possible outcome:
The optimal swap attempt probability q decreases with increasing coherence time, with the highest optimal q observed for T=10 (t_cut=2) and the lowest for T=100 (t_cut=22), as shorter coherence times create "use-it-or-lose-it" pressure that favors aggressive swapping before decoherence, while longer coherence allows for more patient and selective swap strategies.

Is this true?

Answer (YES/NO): YES